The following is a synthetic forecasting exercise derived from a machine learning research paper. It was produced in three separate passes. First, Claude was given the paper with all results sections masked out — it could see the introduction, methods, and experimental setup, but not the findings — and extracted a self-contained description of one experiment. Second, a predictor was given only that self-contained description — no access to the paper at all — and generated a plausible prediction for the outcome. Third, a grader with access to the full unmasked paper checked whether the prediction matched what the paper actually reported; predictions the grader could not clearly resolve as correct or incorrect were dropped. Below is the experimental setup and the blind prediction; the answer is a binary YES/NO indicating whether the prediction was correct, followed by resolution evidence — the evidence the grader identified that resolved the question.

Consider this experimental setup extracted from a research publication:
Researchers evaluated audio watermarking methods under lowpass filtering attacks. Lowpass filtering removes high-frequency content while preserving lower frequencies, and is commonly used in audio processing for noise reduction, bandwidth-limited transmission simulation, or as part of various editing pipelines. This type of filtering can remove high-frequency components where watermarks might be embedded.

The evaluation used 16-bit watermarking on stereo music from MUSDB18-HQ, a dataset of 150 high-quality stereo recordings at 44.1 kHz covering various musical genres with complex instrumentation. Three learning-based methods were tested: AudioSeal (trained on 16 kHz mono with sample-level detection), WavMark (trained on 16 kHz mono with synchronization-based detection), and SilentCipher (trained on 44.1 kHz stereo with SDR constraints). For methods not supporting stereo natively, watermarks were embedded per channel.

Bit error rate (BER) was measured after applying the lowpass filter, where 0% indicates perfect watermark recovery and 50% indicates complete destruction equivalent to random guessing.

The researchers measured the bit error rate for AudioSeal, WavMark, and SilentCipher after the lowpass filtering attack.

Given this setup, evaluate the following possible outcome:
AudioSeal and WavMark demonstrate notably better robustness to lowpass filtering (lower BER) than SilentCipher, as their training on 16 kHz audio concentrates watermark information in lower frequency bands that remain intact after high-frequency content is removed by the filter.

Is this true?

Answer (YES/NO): NO